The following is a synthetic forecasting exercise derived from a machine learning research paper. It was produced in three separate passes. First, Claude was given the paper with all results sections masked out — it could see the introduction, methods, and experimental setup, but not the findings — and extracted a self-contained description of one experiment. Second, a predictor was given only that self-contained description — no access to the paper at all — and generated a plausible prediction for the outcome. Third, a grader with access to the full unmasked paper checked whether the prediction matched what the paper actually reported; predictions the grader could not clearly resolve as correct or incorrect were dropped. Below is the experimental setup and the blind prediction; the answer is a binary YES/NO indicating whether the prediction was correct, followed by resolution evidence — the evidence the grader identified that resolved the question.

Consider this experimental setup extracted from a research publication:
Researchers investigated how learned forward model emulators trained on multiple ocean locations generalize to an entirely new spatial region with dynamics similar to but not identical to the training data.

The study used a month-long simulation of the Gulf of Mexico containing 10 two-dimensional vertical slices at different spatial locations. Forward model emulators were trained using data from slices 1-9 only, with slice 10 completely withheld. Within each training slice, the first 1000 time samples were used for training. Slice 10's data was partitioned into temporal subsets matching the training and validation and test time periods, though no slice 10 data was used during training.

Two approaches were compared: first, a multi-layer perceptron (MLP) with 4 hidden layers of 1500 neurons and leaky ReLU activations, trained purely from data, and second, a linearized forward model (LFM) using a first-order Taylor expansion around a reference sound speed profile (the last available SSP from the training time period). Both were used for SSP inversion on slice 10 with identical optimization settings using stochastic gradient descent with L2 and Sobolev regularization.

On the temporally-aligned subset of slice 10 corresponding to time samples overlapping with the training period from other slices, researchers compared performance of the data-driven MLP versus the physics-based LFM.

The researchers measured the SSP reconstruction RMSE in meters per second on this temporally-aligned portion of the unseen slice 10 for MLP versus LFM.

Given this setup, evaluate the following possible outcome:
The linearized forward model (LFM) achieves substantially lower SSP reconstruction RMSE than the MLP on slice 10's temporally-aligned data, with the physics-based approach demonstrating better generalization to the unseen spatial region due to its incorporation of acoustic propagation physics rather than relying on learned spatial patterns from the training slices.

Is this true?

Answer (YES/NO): NO